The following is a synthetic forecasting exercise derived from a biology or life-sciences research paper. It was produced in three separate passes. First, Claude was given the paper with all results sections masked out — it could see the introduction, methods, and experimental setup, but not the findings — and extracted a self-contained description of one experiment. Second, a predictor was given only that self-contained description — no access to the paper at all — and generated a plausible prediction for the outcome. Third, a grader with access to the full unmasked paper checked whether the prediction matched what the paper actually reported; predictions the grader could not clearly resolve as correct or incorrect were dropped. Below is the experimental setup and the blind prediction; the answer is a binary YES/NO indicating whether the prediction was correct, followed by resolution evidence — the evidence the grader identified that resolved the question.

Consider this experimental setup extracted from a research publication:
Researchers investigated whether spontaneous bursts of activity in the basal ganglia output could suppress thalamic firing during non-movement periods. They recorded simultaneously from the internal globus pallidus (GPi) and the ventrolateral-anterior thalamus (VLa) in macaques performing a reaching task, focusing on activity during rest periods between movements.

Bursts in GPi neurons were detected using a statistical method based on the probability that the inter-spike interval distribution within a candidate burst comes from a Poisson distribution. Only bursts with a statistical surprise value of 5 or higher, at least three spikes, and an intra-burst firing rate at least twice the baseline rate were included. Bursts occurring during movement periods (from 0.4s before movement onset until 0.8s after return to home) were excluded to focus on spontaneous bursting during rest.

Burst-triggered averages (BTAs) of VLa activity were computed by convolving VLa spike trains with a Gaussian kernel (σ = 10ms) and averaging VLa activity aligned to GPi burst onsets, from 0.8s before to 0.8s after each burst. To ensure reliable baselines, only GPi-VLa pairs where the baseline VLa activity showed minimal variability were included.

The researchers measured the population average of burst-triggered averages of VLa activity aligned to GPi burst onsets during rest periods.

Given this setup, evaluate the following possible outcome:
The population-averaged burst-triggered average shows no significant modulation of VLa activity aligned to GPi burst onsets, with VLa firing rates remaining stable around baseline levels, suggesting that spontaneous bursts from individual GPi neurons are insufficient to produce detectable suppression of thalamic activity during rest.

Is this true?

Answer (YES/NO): NO